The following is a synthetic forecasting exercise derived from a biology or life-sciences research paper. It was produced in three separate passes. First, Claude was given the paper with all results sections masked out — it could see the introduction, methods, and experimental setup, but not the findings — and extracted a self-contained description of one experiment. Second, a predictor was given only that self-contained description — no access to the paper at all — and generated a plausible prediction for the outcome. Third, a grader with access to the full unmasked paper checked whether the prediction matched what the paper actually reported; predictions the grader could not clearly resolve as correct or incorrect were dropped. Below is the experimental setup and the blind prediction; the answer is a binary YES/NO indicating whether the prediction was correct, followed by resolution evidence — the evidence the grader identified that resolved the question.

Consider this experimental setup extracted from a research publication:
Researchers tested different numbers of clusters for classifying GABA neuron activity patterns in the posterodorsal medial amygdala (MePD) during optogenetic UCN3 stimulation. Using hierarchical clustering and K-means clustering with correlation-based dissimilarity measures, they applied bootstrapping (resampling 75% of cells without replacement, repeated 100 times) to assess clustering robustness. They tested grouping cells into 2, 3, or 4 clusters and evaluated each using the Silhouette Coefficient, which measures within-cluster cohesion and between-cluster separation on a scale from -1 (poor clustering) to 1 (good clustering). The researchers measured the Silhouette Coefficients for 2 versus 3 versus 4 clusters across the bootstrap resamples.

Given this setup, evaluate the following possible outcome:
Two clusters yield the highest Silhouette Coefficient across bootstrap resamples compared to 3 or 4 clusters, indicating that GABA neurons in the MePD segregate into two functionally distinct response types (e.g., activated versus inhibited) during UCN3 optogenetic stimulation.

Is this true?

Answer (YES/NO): YES